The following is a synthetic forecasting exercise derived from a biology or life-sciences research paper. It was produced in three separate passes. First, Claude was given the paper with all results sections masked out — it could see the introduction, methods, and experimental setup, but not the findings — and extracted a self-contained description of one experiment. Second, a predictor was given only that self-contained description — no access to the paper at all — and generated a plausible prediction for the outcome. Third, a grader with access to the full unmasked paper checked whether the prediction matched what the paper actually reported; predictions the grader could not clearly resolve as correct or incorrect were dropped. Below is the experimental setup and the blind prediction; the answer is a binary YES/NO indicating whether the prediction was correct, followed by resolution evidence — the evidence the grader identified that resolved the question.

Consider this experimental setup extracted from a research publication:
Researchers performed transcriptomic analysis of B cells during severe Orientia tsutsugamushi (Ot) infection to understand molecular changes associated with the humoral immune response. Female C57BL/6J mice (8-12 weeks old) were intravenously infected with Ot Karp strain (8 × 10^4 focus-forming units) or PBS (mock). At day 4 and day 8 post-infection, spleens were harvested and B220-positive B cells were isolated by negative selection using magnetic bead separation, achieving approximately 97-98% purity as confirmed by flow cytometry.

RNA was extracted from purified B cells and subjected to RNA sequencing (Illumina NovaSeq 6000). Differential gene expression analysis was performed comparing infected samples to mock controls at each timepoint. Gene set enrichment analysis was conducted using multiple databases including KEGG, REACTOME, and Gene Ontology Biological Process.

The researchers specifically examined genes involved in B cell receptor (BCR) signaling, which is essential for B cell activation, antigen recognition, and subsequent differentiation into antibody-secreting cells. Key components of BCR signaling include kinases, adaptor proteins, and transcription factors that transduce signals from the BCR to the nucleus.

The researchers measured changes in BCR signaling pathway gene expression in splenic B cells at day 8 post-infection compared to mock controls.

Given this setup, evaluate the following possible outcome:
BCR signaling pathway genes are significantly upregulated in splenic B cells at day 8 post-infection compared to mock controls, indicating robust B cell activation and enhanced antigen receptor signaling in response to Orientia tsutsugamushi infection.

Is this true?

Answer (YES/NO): NO